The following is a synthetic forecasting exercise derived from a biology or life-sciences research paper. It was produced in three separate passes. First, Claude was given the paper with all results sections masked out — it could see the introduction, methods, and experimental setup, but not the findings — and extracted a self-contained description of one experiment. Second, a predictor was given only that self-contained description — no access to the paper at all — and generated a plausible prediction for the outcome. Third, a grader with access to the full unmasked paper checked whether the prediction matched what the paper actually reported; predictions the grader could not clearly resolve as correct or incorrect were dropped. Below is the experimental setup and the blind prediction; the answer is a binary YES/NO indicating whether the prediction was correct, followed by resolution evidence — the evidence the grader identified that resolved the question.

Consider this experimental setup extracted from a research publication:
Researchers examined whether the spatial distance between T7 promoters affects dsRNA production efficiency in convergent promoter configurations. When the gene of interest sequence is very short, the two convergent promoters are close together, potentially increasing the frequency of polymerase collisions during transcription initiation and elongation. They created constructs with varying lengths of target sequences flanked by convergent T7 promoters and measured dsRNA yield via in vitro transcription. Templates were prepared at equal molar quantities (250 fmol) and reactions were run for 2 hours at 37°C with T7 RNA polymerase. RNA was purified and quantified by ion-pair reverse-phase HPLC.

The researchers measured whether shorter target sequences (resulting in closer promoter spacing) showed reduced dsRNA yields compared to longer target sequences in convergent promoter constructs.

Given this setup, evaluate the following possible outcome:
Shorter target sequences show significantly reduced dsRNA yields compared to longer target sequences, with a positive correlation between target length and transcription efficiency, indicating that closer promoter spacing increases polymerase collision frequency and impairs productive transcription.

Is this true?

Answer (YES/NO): YES